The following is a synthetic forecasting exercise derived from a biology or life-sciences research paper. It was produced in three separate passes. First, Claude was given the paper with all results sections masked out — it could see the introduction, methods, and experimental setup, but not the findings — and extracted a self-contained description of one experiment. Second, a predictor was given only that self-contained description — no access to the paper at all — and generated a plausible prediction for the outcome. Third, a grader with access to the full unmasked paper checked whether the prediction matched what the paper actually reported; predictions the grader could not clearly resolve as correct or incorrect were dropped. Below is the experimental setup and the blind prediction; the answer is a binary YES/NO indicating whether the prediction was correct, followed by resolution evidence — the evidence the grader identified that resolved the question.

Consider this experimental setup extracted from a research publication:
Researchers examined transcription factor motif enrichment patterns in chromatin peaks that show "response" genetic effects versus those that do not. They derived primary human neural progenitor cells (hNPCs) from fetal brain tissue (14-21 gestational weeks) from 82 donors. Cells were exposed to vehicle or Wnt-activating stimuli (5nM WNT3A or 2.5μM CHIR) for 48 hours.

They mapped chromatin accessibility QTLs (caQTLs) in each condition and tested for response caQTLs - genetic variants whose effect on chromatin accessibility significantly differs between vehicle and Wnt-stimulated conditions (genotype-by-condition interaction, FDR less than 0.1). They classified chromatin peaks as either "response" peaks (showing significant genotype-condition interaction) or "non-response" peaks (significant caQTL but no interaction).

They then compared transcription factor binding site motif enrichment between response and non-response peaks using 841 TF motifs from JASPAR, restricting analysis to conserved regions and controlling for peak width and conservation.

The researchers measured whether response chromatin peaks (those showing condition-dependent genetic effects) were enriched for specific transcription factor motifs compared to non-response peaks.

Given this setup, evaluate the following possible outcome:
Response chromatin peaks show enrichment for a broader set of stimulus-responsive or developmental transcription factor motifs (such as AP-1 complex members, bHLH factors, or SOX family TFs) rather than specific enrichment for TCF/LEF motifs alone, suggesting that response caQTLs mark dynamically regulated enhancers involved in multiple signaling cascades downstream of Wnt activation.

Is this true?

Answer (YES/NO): NO